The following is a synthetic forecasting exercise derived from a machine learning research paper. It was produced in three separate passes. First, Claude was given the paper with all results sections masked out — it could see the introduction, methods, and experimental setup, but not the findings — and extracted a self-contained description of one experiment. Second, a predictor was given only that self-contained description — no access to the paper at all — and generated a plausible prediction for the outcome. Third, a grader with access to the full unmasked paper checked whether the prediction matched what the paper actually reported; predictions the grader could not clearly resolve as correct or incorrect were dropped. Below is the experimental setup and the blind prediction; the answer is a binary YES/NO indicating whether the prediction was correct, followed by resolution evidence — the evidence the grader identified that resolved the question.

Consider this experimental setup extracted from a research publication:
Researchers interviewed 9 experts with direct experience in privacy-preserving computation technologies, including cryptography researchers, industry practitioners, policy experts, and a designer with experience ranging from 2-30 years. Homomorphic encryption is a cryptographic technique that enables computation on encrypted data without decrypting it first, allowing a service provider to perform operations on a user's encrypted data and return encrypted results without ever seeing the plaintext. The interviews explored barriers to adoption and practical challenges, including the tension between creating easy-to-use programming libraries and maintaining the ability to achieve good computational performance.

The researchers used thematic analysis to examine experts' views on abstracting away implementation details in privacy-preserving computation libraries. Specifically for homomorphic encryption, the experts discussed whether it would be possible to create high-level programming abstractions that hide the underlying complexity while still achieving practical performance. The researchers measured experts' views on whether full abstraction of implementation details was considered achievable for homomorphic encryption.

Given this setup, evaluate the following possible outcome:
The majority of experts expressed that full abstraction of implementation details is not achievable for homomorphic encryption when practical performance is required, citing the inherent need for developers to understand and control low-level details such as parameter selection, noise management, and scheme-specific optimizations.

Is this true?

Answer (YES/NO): NO